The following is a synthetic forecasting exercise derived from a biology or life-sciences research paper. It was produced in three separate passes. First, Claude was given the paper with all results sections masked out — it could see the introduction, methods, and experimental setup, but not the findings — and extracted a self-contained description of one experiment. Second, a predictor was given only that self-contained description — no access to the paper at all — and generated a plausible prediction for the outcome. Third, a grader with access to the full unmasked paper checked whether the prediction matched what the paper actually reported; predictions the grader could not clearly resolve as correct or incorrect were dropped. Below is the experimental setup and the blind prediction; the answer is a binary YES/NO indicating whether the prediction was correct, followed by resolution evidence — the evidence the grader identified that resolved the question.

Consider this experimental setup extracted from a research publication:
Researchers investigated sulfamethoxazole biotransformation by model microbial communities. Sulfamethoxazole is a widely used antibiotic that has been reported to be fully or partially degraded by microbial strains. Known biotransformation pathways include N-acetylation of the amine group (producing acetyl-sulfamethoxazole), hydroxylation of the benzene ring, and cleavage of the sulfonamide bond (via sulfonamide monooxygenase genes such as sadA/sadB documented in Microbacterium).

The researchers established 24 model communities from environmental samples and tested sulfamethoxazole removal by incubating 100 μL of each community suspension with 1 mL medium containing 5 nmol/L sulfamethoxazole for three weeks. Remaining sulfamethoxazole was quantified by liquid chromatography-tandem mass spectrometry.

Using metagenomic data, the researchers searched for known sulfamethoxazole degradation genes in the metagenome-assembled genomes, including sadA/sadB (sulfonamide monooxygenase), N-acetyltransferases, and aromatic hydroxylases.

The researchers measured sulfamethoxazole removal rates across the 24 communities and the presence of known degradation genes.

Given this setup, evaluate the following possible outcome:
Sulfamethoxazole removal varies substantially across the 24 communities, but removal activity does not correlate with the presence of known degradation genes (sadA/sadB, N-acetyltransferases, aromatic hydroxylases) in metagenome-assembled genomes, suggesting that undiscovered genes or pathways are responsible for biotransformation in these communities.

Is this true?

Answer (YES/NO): NO